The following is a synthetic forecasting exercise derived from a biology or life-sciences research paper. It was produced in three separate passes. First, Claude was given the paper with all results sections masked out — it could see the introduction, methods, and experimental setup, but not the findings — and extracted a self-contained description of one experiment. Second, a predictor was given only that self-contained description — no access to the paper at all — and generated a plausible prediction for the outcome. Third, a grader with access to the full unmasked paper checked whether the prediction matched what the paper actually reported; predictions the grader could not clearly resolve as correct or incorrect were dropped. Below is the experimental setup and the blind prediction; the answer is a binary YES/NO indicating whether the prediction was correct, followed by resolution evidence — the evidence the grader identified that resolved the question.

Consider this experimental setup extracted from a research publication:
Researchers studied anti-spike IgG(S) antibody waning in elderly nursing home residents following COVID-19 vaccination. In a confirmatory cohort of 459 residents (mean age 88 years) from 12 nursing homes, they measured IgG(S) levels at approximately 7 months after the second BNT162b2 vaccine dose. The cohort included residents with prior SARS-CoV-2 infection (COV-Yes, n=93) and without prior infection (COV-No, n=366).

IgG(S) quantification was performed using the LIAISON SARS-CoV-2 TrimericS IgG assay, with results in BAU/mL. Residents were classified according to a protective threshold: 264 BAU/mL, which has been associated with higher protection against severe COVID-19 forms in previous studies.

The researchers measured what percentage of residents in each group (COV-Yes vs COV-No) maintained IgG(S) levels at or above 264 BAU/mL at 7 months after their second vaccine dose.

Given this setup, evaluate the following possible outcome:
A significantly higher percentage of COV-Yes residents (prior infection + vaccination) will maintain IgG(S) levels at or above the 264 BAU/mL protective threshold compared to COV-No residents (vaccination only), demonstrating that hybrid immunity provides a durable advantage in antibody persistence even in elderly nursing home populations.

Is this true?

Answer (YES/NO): YES